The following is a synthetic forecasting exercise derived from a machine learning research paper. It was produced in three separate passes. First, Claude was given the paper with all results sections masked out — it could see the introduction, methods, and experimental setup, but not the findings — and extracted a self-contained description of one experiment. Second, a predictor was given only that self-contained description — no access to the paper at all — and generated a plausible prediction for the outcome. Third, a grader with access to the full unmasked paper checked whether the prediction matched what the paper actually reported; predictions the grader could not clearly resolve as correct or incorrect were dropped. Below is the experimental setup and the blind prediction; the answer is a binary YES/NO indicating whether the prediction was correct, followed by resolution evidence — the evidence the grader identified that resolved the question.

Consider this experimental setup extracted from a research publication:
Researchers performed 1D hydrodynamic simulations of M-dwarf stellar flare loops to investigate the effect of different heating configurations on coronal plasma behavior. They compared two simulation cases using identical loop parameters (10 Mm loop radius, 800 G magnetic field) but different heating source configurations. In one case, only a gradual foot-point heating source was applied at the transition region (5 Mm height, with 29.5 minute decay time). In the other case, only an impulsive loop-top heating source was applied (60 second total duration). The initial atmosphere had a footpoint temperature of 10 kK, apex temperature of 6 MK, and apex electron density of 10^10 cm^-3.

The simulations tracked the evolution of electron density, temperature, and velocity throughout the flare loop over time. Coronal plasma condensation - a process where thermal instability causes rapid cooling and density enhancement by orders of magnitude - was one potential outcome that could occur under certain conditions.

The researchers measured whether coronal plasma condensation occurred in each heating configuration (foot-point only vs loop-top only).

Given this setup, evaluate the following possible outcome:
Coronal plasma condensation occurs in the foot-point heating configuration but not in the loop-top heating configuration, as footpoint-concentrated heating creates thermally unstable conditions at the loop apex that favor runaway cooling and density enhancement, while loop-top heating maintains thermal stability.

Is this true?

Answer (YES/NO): YES